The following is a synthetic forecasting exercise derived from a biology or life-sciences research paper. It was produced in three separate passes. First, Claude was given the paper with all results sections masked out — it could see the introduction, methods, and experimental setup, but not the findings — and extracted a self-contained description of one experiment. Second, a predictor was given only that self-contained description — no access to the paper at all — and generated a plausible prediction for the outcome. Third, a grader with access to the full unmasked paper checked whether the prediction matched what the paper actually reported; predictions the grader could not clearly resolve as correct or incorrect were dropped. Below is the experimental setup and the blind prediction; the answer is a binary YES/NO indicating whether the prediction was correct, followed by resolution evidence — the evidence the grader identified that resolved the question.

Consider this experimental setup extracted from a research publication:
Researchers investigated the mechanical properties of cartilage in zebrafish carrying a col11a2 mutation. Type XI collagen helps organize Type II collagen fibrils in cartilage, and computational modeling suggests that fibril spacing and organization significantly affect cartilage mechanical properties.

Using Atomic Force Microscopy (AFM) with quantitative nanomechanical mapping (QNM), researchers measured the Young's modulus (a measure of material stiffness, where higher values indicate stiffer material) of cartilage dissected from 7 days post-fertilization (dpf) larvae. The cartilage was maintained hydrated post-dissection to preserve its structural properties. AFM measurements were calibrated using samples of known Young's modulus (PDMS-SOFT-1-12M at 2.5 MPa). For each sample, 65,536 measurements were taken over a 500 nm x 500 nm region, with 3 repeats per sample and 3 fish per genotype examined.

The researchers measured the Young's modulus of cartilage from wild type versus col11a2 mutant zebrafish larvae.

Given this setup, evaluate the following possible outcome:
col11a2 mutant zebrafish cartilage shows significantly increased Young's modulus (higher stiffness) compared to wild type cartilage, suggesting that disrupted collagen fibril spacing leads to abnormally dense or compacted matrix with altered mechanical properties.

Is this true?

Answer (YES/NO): YES